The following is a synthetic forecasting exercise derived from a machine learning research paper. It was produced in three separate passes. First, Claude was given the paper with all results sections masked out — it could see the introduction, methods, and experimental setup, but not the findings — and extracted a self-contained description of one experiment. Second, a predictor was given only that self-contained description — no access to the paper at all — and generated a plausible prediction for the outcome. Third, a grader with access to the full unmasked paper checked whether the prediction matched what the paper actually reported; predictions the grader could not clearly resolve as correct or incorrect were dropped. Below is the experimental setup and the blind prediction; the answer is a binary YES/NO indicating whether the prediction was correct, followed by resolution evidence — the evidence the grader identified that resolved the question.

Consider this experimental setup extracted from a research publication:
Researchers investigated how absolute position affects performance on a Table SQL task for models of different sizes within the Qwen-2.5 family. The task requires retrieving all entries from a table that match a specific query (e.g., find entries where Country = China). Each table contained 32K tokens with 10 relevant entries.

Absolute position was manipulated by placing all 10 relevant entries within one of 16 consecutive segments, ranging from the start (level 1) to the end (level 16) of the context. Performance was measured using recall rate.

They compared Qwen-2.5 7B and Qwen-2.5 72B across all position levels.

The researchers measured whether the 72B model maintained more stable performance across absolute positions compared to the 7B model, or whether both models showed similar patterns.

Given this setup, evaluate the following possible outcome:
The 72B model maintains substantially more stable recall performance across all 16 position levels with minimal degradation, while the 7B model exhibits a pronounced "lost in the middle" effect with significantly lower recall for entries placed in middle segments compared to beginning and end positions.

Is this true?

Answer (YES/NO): YES